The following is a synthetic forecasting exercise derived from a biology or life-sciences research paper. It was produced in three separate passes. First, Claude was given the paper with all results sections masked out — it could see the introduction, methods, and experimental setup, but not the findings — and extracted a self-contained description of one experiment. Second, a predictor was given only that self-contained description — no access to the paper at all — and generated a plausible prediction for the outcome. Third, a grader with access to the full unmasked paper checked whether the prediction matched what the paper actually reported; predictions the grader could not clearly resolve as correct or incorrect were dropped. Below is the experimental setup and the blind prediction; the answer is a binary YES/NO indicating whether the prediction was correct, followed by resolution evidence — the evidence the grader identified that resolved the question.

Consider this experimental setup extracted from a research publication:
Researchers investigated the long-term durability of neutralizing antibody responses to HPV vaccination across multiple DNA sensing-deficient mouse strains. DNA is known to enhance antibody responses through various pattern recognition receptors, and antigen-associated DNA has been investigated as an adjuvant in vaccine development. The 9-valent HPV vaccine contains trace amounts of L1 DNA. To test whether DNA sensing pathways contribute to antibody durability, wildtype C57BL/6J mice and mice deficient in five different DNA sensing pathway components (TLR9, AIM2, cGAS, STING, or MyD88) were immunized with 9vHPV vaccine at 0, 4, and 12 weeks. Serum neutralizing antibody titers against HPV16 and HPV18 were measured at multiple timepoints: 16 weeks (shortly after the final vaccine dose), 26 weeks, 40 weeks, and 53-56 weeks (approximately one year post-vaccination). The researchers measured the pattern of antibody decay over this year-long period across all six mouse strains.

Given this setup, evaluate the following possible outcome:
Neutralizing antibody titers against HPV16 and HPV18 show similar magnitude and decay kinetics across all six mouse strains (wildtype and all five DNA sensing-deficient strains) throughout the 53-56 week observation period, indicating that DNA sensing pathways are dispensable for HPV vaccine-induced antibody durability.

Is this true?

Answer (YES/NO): NO